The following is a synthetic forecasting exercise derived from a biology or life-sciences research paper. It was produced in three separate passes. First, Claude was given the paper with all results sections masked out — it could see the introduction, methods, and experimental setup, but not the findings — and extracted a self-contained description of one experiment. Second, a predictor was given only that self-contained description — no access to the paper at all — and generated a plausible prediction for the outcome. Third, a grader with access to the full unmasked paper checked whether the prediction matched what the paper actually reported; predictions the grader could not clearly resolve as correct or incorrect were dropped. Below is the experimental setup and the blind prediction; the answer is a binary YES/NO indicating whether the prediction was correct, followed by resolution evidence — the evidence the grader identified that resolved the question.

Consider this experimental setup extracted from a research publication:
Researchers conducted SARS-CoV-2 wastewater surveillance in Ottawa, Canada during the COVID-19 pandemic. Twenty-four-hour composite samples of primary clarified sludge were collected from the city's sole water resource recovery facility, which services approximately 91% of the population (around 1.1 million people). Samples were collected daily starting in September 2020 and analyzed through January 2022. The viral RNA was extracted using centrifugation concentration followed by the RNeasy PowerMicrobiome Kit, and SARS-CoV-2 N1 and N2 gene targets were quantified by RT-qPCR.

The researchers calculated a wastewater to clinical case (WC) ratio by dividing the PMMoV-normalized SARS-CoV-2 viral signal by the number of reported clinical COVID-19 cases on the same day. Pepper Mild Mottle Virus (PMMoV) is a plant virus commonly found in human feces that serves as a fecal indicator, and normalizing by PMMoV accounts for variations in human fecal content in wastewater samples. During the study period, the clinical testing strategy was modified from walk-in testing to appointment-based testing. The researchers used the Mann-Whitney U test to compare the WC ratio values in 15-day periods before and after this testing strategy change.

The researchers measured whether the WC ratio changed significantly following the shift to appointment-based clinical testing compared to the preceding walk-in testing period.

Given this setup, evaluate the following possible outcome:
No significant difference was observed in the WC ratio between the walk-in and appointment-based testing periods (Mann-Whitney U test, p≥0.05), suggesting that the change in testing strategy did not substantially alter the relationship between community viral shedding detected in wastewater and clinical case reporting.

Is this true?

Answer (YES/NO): NO